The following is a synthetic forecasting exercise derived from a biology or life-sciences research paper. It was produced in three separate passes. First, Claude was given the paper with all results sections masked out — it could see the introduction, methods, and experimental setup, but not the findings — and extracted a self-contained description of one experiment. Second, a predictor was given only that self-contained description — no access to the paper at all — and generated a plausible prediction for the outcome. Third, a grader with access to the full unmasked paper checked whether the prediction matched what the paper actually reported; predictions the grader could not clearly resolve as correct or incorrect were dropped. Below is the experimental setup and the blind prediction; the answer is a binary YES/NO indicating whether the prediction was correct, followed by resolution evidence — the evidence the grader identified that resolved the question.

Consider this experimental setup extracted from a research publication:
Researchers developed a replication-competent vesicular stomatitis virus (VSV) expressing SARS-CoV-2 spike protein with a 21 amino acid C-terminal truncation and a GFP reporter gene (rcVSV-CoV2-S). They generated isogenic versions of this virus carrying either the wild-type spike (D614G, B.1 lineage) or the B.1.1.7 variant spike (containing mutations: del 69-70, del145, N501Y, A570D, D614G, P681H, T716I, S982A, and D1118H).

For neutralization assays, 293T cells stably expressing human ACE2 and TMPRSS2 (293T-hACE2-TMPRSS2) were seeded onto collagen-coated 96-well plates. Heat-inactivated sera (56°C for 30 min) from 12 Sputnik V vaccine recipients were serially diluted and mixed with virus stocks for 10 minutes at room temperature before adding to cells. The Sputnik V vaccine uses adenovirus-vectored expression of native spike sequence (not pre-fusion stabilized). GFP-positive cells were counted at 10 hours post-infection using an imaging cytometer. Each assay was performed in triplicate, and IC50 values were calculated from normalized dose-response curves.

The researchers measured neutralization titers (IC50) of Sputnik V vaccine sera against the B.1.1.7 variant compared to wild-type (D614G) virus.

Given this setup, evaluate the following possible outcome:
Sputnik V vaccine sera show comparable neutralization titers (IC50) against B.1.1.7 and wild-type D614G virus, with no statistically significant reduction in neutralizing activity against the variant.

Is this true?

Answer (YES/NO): YES